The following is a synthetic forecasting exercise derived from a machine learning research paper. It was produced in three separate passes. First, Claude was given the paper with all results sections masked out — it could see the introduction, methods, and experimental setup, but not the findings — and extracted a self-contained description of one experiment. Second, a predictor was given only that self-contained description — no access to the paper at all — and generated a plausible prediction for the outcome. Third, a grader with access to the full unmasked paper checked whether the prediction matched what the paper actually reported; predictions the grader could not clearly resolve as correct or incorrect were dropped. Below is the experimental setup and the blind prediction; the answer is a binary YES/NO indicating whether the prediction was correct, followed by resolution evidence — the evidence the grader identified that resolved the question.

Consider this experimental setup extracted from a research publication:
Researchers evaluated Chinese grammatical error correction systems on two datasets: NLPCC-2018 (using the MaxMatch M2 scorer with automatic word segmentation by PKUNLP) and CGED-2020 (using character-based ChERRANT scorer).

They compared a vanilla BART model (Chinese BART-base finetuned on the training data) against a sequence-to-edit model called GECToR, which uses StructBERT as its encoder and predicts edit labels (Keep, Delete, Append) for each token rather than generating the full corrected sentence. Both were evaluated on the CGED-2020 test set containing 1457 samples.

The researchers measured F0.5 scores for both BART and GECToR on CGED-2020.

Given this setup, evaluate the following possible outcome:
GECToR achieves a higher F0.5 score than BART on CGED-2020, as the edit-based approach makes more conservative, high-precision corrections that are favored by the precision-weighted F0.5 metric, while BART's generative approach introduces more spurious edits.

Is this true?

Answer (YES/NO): NO